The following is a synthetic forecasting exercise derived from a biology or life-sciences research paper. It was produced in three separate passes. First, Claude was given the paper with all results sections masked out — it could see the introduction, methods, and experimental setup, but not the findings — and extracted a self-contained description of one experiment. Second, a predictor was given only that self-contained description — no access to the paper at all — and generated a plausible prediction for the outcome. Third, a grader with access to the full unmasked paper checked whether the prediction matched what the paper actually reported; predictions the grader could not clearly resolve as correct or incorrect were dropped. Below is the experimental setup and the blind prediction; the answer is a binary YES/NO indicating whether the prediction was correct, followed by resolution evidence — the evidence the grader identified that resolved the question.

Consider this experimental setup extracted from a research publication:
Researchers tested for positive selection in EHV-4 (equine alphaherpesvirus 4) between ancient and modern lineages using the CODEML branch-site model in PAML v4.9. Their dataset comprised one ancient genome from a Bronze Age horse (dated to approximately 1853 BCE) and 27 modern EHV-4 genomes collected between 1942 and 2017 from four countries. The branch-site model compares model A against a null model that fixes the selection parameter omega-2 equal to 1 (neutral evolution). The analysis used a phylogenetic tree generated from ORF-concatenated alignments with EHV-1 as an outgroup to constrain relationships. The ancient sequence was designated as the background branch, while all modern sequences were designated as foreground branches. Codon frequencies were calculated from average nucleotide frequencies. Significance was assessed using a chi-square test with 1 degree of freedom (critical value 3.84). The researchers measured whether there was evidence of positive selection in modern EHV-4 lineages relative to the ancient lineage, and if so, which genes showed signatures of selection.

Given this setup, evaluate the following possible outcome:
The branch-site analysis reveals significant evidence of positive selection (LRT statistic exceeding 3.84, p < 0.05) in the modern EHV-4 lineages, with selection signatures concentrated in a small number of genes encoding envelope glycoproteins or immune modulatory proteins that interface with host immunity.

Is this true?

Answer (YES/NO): NO